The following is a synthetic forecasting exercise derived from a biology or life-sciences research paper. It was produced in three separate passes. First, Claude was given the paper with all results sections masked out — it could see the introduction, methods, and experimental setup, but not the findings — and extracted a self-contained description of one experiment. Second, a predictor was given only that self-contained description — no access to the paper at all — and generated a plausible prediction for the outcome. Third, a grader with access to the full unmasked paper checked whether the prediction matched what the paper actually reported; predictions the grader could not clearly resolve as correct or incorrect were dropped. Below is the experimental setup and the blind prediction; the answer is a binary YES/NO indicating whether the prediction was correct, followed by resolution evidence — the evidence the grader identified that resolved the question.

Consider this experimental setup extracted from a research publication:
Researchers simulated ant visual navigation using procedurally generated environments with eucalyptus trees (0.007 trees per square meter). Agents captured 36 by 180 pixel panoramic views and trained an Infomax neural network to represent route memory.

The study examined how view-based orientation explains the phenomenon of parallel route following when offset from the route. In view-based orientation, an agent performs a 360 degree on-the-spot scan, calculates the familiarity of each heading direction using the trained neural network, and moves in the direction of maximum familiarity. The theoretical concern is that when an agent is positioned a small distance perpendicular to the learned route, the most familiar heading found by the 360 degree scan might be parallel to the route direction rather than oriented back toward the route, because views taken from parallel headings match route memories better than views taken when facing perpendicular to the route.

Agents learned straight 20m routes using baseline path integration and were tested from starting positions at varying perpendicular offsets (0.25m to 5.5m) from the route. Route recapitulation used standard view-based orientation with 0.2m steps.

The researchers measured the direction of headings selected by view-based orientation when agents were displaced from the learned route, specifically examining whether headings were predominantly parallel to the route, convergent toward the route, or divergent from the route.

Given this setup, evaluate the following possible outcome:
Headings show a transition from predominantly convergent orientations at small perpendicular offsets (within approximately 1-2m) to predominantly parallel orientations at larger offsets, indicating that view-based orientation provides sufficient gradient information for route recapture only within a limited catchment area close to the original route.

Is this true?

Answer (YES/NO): NO